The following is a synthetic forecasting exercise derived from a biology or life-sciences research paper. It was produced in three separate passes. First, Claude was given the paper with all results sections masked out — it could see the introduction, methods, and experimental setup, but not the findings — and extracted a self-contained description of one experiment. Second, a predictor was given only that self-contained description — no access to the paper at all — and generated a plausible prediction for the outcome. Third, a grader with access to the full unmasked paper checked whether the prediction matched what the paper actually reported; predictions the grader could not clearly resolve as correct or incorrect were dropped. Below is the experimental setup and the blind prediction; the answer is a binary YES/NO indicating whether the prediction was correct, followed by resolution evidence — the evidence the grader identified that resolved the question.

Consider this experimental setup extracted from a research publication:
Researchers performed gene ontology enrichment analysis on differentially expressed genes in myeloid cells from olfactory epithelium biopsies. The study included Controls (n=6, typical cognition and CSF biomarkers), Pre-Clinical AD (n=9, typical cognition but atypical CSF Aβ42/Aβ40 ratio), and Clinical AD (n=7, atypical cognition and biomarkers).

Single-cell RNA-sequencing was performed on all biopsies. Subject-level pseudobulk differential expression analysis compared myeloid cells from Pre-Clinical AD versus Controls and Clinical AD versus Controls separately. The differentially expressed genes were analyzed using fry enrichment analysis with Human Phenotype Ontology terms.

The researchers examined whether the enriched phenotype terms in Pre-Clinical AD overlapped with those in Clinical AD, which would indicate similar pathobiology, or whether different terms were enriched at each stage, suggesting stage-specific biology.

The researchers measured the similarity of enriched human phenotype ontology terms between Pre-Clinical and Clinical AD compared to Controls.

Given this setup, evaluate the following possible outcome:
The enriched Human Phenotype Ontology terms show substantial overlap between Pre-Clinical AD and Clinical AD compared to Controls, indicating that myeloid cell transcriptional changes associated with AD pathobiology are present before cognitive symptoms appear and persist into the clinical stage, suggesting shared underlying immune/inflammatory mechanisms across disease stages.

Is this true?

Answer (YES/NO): YES